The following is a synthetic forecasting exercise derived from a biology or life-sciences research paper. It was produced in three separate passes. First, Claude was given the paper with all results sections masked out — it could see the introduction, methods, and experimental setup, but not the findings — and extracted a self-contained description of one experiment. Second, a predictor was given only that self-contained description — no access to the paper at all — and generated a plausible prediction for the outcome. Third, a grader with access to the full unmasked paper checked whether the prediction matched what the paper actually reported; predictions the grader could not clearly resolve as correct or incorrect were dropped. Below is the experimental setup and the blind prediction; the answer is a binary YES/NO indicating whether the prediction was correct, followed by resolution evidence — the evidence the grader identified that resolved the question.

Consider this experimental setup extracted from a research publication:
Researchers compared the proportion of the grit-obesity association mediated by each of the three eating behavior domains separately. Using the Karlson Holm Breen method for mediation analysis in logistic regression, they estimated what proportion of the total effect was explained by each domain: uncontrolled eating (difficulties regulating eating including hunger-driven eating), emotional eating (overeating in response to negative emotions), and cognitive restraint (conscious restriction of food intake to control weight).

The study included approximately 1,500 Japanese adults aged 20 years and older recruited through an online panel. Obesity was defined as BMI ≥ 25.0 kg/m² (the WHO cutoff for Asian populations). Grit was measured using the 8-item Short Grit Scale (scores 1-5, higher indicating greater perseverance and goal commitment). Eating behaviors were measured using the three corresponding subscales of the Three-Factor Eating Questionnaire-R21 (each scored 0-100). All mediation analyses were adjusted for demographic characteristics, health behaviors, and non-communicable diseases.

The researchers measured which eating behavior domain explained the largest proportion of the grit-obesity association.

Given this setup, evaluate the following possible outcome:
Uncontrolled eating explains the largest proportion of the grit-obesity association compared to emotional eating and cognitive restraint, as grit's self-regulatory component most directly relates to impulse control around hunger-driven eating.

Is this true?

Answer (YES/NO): YES